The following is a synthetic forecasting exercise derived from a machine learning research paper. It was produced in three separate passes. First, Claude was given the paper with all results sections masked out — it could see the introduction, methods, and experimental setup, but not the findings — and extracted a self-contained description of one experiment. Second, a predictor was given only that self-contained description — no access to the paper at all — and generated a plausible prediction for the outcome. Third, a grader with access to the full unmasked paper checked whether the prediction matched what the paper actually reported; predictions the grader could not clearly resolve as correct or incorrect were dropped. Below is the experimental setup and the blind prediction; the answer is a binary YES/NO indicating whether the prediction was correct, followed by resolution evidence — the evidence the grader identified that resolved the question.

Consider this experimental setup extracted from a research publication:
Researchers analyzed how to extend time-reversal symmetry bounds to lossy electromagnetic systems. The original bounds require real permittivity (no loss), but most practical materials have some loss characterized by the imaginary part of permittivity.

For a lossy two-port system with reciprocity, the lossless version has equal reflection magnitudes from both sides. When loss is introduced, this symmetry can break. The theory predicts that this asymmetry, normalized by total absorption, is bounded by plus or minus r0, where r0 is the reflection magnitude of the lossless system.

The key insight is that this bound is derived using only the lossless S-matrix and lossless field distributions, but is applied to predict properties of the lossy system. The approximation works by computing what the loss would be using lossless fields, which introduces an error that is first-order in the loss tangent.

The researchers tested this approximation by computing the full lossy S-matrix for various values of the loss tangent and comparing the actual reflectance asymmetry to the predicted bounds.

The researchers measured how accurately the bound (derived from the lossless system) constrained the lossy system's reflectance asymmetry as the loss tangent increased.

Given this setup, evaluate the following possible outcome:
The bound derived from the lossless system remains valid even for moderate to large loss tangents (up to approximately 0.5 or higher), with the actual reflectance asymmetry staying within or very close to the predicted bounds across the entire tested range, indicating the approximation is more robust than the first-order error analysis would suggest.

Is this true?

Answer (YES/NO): YES